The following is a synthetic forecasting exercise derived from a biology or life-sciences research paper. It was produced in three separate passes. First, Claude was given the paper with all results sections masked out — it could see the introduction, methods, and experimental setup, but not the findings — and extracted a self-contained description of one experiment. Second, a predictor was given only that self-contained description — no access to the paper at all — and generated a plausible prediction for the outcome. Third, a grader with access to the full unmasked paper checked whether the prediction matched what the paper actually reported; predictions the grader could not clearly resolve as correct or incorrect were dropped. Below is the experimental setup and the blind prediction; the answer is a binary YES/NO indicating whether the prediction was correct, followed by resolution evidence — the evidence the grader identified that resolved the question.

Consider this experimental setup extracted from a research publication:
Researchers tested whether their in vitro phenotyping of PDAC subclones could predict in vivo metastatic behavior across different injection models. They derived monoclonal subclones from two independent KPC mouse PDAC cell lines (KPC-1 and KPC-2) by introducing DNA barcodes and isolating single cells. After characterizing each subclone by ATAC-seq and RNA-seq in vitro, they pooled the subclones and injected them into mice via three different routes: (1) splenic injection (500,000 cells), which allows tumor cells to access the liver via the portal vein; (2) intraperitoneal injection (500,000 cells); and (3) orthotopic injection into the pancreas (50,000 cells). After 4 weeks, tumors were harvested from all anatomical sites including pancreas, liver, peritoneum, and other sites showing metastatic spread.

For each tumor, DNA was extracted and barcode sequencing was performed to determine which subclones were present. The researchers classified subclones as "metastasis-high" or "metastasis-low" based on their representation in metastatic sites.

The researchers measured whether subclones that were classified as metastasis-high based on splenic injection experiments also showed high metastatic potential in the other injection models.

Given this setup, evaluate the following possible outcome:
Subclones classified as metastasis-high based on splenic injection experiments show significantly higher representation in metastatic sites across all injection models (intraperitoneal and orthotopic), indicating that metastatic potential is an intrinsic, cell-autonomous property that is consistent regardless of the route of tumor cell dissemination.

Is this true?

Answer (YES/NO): NO